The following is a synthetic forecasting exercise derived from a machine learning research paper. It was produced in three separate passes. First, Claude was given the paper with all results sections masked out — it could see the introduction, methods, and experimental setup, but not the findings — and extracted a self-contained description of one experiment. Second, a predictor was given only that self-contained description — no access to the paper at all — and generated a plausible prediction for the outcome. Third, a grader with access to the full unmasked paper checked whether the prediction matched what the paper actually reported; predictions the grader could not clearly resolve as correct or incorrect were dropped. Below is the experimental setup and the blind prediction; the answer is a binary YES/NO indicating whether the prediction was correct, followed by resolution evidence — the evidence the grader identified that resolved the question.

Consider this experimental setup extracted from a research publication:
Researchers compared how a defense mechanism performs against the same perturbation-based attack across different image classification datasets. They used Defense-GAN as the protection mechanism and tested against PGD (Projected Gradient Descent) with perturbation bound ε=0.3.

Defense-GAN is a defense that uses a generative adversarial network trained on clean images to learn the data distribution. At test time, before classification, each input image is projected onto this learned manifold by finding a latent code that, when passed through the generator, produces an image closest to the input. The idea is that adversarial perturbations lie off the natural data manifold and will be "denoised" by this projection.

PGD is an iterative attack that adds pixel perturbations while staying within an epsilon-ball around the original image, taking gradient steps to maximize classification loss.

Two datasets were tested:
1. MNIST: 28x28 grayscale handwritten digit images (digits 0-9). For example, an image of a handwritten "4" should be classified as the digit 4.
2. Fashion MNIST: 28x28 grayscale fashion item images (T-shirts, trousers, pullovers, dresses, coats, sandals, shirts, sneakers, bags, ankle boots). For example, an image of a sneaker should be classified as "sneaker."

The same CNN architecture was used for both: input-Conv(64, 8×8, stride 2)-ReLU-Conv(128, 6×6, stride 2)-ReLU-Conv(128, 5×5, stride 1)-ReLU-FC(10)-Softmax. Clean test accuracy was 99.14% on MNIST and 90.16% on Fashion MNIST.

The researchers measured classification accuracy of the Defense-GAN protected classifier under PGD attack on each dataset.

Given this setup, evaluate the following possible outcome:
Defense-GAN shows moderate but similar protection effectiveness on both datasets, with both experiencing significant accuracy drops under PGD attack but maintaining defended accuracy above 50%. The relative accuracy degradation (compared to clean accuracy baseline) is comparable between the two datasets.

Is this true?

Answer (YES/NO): NO